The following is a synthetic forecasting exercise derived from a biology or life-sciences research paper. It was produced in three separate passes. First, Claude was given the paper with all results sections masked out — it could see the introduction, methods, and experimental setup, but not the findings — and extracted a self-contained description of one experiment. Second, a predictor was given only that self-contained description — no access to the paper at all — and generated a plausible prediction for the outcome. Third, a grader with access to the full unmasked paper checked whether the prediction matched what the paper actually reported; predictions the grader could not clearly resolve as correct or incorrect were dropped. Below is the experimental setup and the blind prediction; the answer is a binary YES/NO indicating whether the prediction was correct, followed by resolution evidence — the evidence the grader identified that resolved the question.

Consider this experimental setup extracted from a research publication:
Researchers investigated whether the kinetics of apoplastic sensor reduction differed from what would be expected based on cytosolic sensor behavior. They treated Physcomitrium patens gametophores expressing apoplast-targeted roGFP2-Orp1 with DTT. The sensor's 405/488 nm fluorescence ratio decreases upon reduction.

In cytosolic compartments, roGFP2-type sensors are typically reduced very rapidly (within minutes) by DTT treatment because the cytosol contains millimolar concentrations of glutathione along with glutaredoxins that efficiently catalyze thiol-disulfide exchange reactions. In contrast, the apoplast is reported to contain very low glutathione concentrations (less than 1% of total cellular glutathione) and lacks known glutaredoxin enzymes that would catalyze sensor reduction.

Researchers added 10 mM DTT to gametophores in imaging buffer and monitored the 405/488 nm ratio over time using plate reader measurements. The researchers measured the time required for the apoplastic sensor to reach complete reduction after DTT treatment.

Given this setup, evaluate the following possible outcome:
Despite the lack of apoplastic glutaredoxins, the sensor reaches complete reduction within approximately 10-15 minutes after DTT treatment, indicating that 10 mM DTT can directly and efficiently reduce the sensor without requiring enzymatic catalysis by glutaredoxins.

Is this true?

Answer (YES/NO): NO